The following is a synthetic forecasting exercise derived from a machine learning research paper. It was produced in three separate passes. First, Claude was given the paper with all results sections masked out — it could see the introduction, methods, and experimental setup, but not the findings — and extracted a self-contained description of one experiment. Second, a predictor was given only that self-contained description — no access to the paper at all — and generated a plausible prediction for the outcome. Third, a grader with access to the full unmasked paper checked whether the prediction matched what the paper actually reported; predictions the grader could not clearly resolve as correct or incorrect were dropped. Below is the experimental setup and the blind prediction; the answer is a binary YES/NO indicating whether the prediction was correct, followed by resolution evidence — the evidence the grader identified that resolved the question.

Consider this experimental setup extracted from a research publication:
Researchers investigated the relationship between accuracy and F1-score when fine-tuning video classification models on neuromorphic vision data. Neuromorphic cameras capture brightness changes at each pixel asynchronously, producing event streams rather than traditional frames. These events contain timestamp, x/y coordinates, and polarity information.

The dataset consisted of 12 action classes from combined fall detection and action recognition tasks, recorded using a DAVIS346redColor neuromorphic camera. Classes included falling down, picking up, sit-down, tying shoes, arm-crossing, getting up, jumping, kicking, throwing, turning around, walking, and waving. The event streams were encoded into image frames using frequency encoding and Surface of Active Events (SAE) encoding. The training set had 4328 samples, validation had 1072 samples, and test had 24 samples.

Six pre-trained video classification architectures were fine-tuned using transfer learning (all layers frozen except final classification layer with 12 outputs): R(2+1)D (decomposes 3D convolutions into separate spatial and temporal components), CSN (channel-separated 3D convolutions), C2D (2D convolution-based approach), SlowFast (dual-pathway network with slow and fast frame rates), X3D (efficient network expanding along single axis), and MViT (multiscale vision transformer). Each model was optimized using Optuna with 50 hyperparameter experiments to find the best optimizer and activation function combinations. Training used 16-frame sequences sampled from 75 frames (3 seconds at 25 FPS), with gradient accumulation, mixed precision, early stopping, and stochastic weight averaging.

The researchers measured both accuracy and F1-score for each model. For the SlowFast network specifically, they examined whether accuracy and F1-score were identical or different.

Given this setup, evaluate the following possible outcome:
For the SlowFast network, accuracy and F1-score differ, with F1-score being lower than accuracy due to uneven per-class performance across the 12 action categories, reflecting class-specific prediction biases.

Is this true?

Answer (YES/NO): NO